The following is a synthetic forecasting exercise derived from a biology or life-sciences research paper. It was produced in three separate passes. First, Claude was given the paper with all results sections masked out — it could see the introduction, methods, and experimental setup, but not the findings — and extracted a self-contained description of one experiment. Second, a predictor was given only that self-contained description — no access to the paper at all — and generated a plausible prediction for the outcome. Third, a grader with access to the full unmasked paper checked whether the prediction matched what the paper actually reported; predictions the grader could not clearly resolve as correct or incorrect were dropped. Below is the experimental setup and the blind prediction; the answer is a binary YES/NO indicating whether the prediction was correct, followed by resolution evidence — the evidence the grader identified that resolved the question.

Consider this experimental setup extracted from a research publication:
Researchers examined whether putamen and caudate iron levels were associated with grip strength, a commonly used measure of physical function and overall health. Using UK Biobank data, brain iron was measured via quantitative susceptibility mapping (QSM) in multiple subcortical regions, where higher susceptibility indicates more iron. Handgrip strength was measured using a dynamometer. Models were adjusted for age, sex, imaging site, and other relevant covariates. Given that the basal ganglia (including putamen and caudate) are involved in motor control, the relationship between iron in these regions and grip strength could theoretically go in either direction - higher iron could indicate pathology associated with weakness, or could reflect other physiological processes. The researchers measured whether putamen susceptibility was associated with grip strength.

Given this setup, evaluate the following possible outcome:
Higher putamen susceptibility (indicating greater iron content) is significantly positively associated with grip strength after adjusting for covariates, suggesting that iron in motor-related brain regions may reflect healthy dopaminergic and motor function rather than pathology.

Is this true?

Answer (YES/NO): YES